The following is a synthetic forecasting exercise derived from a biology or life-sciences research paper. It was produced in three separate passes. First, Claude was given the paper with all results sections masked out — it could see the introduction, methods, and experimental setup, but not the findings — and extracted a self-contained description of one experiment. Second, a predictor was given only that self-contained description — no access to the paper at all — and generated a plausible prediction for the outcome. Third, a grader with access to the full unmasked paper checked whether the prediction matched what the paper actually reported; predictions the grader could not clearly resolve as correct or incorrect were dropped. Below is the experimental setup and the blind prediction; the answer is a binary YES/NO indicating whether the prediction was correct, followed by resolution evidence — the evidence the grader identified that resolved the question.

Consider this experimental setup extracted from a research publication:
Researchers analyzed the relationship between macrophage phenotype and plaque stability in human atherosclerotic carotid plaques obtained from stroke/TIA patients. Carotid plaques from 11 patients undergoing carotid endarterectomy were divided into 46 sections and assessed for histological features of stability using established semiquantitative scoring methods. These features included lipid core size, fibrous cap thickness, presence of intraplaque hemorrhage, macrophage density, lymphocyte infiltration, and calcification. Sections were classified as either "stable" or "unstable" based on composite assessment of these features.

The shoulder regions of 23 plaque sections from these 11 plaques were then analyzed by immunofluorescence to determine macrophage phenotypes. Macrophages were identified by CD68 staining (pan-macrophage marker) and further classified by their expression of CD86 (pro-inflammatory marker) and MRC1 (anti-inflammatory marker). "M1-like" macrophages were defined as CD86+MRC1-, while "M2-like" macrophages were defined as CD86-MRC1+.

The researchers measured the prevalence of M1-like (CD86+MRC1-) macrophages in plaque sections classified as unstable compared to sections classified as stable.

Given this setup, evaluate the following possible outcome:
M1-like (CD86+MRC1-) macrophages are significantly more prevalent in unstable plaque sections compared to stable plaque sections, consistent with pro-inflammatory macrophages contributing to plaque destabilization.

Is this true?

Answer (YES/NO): YES